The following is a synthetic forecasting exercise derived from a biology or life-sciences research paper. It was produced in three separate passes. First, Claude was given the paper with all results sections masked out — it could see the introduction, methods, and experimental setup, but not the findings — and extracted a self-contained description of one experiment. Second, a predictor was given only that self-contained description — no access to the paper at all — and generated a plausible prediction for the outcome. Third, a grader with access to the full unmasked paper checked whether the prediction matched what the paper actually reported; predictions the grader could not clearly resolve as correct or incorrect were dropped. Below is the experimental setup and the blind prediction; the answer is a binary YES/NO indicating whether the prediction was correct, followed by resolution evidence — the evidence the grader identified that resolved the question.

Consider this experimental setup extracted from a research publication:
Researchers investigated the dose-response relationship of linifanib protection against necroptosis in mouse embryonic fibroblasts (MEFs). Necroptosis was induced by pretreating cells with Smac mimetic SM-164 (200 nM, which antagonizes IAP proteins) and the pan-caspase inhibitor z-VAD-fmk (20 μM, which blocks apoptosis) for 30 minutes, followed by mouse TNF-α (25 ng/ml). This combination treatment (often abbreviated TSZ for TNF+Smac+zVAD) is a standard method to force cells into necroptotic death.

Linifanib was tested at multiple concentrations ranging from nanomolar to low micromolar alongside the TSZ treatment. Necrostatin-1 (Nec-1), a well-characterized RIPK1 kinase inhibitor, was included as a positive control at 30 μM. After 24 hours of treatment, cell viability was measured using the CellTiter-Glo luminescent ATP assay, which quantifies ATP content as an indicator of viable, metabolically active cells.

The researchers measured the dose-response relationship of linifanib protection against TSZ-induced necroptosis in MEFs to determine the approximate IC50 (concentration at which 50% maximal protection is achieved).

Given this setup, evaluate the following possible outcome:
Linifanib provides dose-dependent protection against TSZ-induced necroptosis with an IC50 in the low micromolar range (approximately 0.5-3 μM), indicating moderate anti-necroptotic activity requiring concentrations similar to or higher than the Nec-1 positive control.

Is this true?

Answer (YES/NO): NO